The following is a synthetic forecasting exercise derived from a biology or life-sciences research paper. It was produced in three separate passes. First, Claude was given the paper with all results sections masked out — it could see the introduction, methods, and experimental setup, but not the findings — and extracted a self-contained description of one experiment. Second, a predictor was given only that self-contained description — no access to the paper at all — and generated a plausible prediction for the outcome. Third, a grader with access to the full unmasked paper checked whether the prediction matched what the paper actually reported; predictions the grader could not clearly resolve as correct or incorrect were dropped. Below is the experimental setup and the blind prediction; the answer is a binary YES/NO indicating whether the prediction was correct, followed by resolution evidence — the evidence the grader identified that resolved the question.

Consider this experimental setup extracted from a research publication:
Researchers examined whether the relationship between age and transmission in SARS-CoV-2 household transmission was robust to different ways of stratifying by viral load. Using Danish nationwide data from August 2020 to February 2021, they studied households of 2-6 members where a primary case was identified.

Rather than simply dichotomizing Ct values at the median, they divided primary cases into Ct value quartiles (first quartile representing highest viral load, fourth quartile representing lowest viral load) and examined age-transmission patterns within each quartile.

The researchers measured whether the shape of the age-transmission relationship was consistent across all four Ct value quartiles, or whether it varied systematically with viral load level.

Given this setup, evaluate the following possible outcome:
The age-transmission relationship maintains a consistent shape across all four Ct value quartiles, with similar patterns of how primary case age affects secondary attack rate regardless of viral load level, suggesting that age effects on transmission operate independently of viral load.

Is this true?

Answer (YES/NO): YES